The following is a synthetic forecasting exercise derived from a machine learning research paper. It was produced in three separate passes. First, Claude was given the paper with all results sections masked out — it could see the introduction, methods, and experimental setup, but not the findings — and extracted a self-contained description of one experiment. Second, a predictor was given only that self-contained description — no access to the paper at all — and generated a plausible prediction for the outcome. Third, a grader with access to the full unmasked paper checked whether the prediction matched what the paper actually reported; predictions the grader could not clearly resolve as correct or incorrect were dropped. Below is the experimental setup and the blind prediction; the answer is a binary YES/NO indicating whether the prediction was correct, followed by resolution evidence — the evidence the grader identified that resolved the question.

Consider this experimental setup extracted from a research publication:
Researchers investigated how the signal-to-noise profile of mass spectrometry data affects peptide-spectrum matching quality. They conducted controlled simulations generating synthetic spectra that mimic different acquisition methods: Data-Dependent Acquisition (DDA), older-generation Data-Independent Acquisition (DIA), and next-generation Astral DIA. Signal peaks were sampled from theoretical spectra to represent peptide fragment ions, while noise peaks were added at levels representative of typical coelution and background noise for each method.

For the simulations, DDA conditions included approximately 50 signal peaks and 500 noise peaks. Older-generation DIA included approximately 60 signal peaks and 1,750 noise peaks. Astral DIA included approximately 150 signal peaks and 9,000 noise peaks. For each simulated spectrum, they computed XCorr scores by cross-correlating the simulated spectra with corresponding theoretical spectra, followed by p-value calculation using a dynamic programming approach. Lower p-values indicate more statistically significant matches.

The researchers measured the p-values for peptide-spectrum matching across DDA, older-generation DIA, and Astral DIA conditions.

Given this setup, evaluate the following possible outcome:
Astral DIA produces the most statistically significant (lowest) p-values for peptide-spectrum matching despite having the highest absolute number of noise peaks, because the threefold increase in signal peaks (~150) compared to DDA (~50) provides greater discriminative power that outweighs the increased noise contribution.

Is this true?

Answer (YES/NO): NO